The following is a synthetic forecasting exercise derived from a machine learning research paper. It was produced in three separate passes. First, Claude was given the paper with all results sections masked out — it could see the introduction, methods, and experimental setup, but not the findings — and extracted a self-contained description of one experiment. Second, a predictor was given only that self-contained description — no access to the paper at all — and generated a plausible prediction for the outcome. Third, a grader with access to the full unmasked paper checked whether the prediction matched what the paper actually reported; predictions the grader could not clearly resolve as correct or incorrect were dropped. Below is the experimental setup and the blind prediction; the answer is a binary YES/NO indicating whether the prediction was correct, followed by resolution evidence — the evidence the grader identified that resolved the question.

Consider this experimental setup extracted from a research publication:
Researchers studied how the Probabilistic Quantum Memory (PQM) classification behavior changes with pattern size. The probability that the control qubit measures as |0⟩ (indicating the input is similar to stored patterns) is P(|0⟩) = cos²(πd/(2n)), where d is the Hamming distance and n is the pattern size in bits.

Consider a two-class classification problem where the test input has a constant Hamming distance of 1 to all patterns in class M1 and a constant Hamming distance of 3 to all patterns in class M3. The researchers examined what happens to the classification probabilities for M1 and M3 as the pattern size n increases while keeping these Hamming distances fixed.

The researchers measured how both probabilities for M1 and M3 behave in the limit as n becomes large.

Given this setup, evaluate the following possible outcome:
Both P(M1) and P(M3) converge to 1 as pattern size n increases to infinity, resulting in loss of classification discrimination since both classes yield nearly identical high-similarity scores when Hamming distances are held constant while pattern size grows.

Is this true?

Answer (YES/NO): YES